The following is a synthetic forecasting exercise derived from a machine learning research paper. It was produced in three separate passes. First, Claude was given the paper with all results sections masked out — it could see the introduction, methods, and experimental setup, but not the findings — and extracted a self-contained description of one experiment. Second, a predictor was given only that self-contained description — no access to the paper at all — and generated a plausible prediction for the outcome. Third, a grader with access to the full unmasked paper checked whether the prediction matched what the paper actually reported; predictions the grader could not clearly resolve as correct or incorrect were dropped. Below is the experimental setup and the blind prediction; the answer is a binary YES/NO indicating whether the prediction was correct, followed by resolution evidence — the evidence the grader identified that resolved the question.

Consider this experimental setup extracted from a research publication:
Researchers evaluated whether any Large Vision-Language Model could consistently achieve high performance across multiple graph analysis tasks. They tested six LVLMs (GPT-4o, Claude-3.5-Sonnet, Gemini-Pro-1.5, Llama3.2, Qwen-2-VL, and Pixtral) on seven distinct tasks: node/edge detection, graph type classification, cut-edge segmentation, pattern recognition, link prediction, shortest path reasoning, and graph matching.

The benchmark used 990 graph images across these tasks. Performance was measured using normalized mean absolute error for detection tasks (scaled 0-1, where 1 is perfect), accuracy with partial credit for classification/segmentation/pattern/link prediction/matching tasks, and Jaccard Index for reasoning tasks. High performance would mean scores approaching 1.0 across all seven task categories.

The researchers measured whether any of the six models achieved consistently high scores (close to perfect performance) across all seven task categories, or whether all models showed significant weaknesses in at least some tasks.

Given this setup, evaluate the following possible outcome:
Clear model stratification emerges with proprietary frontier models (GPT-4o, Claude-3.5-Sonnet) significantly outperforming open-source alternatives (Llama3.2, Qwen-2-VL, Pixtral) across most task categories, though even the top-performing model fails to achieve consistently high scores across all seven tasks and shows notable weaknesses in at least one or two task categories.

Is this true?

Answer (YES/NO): YES